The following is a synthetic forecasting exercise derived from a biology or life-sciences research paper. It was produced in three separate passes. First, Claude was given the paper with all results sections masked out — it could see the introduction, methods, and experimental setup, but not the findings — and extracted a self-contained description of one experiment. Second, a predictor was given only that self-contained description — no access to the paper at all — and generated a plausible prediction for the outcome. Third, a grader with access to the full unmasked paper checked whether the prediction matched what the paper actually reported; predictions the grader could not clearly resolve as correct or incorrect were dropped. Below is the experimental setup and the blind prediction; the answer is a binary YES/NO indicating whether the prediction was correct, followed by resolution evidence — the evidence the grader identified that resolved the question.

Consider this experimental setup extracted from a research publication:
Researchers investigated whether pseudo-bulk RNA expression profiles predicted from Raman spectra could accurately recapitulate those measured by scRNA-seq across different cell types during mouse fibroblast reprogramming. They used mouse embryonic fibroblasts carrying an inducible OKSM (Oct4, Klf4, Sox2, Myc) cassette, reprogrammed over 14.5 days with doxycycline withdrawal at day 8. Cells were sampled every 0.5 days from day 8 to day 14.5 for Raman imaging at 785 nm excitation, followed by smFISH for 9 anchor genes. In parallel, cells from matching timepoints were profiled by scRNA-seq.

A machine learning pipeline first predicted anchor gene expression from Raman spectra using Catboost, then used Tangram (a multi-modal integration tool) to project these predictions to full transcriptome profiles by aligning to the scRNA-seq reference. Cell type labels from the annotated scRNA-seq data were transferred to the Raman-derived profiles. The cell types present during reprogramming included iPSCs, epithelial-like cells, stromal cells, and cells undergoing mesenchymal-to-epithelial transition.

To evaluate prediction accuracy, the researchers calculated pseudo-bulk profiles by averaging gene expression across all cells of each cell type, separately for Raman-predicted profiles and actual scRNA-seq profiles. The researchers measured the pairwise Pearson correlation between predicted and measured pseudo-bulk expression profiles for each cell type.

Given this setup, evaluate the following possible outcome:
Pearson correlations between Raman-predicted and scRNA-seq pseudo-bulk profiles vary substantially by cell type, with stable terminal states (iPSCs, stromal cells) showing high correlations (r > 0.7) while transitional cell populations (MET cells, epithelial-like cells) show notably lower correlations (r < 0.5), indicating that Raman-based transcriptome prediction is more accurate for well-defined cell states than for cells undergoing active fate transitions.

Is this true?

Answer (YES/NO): NO